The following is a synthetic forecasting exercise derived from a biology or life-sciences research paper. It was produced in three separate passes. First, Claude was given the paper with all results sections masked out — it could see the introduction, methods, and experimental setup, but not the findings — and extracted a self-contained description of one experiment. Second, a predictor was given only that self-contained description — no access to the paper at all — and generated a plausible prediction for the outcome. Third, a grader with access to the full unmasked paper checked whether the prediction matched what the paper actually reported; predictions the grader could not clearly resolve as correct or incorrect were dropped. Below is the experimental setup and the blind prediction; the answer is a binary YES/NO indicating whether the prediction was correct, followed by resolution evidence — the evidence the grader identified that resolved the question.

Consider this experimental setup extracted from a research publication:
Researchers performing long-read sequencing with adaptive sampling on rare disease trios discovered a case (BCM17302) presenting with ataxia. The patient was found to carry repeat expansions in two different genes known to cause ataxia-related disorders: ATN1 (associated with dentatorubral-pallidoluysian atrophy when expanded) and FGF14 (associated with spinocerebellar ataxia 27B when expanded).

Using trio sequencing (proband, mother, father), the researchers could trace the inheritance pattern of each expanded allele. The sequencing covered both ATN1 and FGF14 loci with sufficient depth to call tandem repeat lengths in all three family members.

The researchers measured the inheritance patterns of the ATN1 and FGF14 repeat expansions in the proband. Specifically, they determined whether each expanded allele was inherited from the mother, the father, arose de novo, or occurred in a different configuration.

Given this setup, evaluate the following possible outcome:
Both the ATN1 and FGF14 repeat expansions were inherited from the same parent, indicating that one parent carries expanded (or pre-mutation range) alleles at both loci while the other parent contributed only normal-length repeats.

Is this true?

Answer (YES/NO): NO